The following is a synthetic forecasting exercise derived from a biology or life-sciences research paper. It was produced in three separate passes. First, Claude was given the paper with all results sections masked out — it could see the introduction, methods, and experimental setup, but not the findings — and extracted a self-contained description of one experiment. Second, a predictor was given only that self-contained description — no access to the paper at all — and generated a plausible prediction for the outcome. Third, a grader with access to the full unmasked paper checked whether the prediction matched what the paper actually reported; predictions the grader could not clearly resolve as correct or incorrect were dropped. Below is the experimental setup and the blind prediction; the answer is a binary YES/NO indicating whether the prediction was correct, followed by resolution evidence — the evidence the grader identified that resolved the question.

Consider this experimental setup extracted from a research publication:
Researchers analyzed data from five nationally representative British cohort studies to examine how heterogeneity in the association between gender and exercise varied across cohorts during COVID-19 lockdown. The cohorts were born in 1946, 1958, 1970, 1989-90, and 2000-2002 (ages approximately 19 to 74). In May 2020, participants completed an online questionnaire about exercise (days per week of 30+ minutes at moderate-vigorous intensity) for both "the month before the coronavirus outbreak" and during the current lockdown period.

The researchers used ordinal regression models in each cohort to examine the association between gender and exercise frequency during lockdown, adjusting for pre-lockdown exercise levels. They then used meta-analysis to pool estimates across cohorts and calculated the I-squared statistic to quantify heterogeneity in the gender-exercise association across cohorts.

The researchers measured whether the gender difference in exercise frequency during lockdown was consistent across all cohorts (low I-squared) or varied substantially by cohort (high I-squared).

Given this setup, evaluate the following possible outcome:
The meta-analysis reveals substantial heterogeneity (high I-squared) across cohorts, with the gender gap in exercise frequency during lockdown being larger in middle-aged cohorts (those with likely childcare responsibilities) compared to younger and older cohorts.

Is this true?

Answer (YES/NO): NO